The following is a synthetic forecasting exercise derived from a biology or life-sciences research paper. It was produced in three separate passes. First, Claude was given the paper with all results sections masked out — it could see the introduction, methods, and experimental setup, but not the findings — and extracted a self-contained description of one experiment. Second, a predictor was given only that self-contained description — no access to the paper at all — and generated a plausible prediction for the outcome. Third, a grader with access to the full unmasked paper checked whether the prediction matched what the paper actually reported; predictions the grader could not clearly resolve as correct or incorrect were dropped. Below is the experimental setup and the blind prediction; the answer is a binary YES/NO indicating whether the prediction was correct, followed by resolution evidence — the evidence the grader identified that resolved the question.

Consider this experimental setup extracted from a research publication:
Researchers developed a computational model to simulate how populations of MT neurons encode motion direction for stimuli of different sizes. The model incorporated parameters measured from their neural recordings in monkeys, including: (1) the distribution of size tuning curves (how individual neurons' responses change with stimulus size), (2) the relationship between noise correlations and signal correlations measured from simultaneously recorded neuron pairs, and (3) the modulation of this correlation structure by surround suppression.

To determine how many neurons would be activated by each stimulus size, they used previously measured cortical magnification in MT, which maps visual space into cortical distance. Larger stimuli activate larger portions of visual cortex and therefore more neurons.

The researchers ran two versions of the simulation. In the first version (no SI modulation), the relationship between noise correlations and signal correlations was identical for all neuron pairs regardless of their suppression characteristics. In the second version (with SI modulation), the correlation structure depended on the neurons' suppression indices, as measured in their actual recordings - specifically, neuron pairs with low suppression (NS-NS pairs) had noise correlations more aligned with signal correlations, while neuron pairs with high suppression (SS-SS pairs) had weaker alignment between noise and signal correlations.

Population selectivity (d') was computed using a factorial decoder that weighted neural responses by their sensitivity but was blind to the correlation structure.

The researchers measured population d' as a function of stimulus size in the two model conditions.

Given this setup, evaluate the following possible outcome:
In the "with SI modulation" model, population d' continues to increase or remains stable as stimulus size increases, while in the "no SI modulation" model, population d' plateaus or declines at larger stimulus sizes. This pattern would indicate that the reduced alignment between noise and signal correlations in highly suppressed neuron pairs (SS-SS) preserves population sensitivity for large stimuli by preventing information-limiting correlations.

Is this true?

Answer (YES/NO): NO